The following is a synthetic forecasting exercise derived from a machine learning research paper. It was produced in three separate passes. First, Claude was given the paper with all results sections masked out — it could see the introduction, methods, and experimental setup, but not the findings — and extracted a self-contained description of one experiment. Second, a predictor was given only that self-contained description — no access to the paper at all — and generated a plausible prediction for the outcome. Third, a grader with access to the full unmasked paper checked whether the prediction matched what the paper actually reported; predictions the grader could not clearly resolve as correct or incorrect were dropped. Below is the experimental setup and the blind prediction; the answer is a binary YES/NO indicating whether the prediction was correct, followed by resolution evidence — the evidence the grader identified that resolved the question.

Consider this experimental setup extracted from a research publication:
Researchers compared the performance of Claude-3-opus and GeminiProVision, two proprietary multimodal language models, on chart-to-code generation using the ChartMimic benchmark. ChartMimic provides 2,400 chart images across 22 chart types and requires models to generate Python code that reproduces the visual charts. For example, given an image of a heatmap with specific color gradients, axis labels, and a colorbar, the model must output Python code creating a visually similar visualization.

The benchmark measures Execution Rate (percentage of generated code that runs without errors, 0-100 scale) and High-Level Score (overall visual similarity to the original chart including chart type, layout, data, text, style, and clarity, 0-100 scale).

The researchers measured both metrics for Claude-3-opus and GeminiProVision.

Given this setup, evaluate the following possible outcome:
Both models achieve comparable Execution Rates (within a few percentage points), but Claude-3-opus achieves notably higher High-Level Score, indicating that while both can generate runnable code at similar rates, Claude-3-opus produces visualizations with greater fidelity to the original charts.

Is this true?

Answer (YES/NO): NO